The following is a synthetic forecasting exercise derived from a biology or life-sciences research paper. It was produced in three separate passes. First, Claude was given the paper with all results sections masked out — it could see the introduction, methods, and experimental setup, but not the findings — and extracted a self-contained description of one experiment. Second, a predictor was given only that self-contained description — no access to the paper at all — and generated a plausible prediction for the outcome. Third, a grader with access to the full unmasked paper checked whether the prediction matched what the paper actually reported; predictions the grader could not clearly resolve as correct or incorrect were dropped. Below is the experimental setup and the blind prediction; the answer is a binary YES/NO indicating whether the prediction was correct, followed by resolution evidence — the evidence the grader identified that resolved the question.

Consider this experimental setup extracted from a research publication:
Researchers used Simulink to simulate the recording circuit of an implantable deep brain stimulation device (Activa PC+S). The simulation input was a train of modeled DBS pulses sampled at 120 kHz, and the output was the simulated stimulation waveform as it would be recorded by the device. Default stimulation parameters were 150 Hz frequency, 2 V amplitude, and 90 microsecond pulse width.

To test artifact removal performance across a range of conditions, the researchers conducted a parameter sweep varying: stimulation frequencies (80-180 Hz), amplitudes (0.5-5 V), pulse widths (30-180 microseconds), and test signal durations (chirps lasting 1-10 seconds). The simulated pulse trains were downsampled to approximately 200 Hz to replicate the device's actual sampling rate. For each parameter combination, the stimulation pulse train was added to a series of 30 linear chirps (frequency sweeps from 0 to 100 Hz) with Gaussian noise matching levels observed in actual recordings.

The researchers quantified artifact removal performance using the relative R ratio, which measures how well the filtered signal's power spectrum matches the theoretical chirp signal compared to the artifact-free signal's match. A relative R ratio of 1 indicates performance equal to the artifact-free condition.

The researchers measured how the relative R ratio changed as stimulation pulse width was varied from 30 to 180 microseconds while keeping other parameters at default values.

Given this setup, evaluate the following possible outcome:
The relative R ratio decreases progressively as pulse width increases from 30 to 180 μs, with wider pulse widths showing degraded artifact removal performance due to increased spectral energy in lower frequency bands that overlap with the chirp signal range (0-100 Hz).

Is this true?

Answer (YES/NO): NO